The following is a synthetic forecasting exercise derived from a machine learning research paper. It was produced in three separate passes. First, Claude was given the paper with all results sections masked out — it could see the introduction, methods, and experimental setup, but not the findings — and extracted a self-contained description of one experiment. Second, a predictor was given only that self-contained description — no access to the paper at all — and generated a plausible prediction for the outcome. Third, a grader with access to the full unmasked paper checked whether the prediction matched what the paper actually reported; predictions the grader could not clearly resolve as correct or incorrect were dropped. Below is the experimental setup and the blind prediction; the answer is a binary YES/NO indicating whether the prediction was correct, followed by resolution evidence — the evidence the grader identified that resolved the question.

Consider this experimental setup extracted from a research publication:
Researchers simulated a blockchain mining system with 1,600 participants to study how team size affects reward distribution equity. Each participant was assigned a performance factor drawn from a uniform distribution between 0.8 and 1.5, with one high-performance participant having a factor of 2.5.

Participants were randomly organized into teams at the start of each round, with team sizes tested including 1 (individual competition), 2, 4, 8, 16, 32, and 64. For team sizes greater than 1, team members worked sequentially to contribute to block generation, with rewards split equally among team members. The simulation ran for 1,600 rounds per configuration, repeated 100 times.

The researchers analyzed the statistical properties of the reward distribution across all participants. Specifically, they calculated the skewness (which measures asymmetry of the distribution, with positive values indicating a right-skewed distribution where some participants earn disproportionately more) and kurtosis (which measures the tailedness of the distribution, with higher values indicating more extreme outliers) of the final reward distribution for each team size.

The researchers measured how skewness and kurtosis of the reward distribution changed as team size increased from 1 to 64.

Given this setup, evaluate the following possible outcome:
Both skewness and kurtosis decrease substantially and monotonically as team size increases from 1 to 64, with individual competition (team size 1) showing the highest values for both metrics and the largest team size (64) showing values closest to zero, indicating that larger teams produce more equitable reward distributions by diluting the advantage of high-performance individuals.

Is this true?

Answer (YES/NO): NO